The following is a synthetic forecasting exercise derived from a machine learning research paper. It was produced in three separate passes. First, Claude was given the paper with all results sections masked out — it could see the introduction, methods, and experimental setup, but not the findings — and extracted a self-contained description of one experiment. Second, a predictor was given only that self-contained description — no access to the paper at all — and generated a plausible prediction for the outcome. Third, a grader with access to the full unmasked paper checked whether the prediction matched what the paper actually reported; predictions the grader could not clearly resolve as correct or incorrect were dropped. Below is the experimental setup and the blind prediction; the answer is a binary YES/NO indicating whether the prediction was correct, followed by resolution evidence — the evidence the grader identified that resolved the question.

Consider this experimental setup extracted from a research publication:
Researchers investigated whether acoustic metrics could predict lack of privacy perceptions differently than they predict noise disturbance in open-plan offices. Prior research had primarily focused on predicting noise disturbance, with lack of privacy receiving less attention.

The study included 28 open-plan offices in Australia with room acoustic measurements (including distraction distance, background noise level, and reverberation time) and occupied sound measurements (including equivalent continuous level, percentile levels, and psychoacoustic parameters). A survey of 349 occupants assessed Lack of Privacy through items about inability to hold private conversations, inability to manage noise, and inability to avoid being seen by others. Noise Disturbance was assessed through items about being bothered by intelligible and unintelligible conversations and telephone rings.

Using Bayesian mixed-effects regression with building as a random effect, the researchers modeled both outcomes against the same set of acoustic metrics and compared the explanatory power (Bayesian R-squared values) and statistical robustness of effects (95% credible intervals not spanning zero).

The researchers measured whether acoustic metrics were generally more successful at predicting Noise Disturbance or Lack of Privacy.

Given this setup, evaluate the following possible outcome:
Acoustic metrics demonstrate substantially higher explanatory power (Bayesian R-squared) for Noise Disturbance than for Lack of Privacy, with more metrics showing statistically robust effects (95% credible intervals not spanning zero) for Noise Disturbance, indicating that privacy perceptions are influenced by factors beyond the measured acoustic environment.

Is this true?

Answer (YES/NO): NO